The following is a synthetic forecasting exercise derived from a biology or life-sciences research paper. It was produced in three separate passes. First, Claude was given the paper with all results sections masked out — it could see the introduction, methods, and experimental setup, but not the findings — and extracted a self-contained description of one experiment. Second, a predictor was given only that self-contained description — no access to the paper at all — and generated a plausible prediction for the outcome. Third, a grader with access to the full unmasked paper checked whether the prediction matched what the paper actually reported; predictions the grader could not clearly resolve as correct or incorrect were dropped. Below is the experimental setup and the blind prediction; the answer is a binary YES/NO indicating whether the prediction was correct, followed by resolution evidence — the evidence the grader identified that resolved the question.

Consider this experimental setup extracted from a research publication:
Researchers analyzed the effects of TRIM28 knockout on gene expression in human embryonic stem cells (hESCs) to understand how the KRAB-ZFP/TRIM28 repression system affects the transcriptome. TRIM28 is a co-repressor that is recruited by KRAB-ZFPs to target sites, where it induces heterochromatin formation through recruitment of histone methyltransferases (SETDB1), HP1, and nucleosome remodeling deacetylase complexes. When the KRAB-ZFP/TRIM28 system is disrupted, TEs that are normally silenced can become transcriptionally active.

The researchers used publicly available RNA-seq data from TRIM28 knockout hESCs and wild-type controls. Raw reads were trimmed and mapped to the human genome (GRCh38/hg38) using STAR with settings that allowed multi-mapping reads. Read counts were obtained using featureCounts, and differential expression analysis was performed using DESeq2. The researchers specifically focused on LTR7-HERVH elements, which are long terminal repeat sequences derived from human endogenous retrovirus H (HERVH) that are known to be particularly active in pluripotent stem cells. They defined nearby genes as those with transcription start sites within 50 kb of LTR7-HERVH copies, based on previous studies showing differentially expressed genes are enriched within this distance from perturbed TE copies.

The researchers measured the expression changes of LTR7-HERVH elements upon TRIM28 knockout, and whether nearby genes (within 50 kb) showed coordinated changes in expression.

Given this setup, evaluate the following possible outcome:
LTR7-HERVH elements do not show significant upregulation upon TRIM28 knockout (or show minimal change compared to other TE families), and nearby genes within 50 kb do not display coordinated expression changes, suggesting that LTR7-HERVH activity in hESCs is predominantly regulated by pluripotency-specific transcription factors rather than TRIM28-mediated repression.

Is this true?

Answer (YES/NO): NO